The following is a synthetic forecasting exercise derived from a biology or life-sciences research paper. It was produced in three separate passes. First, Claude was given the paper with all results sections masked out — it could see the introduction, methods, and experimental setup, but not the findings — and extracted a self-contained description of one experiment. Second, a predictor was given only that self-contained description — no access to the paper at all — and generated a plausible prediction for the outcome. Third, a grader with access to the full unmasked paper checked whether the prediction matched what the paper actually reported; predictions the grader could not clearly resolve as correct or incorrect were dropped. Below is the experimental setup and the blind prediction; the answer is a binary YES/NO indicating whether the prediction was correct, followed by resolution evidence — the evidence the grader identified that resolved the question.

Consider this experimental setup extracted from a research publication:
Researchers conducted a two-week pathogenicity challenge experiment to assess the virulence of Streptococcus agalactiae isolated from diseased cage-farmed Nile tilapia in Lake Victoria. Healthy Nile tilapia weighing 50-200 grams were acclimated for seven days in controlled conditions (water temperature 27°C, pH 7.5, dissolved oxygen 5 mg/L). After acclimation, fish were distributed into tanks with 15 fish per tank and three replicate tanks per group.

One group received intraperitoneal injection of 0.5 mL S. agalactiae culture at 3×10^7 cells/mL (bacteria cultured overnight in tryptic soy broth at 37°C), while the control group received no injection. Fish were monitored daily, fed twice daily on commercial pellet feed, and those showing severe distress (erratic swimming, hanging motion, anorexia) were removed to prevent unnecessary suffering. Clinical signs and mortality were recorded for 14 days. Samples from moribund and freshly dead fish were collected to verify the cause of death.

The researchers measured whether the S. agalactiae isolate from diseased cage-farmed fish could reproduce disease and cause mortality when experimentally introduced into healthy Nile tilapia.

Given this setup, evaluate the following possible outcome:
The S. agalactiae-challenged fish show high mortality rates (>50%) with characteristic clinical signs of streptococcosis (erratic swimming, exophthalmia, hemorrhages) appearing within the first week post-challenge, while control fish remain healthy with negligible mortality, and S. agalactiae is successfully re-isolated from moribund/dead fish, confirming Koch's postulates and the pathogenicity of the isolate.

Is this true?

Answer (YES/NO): NO